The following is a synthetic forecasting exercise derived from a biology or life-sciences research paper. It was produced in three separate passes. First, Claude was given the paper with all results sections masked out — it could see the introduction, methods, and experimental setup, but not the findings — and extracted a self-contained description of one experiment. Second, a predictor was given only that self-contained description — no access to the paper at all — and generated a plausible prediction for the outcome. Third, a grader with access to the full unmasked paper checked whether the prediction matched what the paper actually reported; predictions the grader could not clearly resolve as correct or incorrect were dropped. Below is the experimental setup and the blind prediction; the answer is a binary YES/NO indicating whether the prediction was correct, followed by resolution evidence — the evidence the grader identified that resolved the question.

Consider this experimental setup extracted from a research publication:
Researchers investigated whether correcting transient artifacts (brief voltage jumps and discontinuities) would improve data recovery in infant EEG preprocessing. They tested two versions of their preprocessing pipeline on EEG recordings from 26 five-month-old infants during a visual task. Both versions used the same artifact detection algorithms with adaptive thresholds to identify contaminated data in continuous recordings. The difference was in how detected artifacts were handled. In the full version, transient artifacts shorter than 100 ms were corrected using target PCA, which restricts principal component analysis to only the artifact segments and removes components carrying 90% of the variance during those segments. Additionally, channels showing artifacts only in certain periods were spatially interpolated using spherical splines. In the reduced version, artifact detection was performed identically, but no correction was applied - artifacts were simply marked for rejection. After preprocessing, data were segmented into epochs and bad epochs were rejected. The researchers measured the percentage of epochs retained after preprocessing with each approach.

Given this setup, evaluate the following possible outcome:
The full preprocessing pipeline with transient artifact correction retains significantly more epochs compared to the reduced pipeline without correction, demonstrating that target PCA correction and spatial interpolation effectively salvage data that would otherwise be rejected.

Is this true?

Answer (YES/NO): YES